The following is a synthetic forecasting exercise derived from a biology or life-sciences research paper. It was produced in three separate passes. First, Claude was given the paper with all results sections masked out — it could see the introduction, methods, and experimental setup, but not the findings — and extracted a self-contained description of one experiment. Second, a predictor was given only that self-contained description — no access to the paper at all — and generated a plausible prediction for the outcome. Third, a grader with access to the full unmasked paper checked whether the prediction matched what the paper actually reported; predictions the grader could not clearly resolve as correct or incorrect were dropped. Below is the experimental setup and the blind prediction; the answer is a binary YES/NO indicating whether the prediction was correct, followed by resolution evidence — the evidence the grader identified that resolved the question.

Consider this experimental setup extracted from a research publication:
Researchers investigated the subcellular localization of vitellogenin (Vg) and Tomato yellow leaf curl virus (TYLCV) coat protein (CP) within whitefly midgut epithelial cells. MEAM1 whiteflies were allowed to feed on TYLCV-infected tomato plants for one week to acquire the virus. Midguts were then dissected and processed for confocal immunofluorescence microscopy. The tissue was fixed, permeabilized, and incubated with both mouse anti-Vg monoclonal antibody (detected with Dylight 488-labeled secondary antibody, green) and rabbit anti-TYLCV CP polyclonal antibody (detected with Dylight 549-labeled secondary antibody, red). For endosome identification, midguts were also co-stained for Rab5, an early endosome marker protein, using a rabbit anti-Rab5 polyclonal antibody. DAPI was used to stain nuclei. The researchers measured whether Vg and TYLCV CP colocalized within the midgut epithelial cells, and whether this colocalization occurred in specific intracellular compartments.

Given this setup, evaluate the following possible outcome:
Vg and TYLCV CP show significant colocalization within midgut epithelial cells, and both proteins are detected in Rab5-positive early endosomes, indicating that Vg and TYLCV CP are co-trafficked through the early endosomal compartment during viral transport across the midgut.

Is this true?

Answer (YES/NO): YES